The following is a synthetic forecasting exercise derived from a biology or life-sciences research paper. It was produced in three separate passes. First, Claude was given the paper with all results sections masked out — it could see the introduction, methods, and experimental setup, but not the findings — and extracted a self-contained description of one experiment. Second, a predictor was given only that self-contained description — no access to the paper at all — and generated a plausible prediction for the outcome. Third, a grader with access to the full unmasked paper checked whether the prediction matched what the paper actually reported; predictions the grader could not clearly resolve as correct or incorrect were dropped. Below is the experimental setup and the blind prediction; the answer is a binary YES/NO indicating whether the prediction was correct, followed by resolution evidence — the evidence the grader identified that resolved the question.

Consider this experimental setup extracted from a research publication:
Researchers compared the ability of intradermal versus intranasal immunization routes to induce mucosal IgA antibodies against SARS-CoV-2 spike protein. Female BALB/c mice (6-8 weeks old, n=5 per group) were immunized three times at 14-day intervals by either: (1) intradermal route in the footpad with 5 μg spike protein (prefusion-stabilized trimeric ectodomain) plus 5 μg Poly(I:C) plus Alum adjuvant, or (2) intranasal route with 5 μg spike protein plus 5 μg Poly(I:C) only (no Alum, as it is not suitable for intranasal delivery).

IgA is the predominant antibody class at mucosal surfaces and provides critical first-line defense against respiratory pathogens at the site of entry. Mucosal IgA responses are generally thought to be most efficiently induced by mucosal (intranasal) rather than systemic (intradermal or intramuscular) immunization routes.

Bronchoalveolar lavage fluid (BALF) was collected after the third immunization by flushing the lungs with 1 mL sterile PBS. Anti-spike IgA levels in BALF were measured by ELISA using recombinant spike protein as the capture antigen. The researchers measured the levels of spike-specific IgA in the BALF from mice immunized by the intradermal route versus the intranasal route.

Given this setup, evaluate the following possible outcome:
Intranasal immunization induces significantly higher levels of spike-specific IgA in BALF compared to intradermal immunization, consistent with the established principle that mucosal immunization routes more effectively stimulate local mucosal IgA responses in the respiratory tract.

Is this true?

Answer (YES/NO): YES